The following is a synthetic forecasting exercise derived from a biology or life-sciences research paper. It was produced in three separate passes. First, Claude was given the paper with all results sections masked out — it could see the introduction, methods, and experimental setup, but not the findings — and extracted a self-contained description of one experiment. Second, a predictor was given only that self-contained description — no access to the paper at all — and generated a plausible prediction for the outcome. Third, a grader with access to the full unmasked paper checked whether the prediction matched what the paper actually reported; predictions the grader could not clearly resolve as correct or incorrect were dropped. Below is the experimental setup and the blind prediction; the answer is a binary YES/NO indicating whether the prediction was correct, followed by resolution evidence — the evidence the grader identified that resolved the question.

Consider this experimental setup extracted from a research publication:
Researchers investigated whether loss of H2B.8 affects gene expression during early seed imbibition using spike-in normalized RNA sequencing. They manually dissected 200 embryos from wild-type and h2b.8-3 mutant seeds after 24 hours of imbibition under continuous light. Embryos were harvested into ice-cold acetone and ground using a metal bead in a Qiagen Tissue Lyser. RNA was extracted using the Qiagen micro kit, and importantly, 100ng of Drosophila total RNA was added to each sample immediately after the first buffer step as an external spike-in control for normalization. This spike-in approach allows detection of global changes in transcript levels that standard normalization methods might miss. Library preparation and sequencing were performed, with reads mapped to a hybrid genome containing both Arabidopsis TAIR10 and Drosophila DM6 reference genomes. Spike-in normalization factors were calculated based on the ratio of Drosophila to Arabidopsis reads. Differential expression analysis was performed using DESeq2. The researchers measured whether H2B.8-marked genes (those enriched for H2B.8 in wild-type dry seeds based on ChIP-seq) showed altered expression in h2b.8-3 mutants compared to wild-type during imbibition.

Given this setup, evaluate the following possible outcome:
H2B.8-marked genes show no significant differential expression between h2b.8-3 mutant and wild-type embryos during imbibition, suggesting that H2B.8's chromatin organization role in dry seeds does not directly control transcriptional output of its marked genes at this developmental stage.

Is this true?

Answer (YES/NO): NO